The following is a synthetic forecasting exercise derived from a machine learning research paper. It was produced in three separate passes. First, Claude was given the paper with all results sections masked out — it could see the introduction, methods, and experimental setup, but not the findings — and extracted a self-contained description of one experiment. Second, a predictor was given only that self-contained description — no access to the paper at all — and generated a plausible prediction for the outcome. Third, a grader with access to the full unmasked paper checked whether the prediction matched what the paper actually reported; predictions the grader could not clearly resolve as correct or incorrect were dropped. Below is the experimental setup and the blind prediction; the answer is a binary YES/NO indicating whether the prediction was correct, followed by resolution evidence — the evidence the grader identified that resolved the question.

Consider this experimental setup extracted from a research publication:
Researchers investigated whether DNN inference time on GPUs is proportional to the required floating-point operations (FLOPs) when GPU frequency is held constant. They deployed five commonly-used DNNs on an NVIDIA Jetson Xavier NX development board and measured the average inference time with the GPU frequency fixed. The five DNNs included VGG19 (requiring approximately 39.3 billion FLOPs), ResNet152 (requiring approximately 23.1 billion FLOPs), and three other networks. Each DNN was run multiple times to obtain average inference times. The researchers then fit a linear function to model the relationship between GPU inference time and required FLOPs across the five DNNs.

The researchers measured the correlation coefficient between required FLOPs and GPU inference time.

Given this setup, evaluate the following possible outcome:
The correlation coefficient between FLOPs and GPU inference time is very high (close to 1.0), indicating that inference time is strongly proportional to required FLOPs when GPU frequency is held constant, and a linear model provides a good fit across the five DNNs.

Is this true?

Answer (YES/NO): NO